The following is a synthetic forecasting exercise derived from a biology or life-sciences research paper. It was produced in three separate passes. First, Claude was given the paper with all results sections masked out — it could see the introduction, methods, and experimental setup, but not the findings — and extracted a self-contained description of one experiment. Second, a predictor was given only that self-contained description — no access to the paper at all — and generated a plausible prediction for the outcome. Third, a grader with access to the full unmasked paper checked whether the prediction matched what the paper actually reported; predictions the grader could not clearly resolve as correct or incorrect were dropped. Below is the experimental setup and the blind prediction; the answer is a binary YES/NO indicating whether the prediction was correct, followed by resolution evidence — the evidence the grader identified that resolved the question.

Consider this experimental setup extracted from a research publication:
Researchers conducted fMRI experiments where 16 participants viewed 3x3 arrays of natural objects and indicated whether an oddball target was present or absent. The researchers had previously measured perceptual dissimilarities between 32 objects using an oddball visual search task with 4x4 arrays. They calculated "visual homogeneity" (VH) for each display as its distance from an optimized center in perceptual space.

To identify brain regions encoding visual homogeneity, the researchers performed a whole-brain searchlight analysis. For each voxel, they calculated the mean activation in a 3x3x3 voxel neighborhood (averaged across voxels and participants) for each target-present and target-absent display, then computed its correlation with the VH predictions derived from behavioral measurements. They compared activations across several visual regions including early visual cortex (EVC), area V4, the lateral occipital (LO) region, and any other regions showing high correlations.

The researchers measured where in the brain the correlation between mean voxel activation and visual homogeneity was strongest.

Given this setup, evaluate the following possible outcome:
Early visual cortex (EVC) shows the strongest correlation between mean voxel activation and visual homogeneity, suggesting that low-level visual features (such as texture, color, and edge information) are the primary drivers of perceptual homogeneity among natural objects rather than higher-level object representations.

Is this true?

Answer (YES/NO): NO